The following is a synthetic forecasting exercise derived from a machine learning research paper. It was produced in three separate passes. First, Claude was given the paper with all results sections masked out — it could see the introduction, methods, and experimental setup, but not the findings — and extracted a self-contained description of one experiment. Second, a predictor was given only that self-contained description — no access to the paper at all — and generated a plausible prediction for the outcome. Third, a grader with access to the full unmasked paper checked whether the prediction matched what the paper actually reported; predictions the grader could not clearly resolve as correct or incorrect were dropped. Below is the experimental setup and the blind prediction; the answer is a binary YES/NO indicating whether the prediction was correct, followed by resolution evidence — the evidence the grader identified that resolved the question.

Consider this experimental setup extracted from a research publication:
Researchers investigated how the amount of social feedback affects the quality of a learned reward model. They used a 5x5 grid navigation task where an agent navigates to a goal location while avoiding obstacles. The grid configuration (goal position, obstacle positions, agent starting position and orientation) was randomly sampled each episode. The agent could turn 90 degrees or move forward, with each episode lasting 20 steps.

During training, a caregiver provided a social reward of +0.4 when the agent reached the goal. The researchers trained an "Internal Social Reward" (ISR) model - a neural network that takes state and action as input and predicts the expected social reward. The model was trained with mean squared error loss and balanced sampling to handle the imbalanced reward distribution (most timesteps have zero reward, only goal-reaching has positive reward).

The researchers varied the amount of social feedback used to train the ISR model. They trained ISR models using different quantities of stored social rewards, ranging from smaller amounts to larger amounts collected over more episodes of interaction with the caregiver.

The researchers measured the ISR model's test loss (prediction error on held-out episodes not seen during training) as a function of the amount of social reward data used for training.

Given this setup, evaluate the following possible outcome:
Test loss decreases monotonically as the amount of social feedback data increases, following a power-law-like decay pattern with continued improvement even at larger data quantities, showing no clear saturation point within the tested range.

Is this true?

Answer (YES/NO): NO